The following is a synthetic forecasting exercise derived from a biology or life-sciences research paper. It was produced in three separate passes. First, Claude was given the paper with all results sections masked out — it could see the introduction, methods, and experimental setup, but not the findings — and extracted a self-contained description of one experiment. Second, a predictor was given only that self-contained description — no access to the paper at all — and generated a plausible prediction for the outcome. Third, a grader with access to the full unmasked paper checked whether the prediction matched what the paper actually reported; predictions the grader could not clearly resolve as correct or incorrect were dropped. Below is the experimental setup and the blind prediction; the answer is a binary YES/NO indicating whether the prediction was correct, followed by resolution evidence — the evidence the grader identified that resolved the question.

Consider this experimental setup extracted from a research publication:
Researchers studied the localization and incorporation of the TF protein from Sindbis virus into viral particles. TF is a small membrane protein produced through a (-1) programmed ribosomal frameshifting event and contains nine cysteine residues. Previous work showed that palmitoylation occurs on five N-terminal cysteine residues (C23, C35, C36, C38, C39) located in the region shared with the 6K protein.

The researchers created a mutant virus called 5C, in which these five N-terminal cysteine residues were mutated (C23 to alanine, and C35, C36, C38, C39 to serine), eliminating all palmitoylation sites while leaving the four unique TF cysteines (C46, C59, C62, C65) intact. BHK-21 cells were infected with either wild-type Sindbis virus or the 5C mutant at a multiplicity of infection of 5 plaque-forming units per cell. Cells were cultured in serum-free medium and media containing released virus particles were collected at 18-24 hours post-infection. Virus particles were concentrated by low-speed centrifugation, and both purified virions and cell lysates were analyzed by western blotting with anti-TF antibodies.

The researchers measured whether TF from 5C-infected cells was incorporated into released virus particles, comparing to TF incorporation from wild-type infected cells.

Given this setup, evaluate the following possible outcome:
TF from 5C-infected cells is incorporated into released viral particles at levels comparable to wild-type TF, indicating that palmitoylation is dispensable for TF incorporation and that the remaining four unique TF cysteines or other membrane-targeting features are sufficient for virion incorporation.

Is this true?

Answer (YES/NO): NO